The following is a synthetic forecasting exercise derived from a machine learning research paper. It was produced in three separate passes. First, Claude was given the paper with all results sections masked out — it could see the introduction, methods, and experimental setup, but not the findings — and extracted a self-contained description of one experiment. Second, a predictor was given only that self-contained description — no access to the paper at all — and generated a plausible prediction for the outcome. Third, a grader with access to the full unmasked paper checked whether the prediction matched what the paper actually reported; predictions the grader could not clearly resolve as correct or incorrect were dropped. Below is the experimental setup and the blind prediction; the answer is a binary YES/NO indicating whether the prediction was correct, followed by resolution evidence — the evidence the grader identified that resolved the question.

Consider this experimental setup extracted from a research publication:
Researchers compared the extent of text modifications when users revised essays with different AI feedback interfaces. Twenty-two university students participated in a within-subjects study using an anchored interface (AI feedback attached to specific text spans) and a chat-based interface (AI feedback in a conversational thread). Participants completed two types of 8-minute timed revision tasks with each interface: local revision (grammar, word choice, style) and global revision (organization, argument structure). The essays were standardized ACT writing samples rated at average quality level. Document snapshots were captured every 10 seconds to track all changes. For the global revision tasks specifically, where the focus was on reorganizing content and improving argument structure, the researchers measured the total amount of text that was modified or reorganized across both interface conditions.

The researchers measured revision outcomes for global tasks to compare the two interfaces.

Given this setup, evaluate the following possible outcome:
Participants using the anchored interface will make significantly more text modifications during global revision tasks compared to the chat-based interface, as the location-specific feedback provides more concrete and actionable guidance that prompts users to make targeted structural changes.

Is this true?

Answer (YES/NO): NO